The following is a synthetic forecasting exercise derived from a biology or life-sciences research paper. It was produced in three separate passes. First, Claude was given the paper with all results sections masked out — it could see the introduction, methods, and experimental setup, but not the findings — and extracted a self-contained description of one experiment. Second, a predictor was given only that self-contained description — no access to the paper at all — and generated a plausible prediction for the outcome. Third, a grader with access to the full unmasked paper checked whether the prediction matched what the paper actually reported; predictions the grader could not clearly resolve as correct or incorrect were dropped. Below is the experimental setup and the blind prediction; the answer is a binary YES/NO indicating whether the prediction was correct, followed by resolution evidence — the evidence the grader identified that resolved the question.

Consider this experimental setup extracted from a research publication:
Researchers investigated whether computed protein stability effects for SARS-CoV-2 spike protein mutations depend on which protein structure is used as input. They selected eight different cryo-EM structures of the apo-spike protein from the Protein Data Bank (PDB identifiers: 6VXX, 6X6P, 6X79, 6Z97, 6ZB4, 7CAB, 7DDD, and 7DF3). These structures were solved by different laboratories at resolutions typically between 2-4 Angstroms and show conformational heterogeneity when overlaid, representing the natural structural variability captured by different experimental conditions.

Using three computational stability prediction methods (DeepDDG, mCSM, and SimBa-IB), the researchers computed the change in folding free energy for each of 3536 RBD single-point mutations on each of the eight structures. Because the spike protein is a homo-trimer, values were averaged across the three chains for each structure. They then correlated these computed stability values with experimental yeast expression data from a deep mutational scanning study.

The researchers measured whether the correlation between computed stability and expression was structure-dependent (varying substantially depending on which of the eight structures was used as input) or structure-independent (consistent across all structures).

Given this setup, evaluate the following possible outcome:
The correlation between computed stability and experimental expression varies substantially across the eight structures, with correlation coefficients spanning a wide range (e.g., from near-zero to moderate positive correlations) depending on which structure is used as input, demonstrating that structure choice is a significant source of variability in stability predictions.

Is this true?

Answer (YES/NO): NO